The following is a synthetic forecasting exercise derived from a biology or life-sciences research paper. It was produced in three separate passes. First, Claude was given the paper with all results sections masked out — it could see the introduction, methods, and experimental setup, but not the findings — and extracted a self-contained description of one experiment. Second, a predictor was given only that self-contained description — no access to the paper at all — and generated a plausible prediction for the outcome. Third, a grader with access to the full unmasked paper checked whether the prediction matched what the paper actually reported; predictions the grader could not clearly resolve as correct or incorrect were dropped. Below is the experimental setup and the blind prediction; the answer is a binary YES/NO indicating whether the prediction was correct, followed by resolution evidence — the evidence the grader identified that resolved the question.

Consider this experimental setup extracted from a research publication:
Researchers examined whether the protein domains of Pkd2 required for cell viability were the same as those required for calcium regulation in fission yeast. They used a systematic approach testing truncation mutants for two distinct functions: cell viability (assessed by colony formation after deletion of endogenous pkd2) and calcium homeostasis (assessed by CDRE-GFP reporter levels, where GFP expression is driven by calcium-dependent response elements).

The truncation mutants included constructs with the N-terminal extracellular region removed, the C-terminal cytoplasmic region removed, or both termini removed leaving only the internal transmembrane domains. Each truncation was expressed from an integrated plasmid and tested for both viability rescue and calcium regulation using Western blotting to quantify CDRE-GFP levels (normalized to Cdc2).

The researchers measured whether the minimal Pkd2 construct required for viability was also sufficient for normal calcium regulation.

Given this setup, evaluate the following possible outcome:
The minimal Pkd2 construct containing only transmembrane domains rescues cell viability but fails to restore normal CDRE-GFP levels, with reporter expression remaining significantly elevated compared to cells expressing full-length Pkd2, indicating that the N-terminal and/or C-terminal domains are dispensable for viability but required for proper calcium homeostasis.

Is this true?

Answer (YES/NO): NO